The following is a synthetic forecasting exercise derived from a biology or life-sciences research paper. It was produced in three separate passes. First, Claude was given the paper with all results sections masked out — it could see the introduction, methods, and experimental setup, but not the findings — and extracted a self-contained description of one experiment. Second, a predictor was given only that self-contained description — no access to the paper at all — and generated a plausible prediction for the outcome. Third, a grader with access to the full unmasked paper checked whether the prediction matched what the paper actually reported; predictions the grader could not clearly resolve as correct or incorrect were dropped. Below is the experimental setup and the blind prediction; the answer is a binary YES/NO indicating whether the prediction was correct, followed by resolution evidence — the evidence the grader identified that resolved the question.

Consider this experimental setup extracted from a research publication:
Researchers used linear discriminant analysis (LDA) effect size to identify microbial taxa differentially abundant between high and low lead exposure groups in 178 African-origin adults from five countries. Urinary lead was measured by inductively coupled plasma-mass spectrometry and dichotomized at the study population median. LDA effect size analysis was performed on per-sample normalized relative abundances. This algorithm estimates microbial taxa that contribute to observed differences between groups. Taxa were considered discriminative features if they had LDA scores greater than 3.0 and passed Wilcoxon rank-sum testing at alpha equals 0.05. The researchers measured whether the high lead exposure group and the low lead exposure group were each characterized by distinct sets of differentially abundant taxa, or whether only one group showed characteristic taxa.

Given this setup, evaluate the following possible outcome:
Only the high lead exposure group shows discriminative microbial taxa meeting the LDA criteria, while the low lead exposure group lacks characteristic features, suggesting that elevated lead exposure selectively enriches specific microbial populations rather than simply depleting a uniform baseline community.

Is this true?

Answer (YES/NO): YES